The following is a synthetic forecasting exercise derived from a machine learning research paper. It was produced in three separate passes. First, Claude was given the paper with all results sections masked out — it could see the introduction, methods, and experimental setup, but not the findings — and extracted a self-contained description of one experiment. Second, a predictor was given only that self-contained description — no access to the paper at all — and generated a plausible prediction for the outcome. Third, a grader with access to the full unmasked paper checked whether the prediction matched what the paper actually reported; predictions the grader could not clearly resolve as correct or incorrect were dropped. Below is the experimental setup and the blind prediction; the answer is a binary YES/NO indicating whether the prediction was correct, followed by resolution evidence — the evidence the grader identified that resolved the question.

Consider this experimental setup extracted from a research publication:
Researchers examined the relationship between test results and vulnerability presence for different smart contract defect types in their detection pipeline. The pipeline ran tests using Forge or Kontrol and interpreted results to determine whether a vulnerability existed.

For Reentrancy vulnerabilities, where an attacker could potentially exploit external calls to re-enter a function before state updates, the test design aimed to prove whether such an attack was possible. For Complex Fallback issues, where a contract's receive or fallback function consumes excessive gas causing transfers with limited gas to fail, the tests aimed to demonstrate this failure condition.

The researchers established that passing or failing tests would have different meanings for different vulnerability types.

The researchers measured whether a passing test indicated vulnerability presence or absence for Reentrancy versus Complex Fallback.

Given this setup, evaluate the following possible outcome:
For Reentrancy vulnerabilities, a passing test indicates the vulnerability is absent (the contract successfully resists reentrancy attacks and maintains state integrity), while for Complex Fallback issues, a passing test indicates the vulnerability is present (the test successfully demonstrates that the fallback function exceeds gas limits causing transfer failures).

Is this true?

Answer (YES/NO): YES